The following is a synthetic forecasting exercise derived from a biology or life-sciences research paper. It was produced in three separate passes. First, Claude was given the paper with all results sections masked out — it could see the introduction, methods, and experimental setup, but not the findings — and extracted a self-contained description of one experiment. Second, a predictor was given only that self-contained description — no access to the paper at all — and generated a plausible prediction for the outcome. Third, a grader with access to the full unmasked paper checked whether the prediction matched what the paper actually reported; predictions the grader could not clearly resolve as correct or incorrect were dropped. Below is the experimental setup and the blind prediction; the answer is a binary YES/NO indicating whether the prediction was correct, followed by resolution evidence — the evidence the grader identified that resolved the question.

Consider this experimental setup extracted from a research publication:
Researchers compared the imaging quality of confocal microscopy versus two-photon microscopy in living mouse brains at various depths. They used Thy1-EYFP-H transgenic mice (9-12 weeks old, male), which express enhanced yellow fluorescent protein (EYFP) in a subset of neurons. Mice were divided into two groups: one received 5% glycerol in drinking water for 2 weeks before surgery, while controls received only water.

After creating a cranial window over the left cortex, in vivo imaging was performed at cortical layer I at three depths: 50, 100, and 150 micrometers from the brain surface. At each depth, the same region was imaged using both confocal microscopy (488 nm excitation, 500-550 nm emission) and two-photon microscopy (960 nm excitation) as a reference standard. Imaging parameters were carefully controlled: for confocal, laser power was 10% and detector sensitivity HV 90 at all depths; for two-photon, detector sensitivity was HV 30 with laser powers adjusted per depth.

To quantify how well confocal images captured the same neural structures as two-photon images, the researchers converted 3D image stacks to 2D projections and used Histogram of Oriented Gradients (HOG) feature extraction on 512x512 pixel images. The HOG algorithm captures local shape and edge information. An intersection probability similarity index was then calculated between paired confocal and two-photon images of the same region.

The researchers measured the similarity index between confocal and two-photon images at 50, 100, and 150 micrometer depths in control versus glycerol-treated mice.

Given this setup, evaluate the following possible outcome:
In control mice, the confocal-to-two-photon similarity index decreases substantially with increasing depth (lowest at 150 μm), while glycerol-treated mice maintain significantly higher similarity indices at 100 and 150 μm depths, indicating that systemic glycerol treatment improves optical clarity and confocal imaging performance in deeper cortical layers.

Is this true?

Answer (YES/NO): YES